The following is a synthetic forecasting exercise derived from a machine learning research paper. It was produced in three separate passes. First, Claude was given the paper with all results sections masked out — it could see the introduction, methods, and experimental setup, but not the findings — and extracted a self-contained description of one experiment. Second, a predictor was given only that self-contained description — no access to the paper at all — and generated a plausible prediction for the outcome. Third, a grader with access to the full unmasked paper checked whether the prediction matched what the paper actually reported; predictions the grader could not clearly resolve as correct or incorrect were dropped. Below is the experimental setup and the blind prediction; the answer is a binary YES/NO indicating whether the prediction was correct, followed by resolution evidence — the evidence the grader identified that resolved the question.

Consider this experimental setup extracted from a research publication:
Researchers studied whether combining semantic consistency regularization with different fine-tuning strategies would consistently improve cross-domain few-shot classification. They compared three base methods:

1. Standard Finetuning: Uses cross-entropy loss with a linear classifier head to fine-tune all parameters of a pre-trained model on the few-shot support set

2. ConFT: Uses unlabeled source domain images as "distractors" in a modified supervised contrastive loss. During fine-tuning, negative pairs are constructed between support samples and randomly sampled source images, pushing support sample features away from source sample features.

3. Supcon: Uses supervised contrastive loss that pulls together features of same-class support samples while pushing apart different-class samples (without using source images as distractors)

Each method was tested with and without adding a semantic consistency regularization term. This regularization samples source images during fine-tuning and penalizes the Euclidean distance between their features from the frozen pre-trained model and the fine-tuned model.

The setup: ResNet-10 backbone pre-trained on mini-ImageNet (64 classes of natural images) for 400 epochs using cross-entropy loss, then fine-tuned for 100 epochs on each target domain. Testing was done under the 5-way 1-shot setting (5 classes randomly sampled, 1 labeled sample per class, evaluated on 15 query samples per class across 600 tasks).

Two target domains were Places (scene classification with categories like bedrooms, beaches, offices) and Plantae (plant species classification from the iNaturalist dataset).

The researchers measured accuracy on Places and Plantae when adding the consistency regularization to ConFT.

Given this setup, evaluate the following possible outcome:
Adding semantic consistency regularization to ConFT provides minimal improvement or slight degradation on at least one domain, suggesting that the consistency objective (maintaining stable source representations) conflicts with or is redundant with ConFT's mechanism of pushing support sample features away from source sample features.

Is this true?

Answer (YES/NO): YES